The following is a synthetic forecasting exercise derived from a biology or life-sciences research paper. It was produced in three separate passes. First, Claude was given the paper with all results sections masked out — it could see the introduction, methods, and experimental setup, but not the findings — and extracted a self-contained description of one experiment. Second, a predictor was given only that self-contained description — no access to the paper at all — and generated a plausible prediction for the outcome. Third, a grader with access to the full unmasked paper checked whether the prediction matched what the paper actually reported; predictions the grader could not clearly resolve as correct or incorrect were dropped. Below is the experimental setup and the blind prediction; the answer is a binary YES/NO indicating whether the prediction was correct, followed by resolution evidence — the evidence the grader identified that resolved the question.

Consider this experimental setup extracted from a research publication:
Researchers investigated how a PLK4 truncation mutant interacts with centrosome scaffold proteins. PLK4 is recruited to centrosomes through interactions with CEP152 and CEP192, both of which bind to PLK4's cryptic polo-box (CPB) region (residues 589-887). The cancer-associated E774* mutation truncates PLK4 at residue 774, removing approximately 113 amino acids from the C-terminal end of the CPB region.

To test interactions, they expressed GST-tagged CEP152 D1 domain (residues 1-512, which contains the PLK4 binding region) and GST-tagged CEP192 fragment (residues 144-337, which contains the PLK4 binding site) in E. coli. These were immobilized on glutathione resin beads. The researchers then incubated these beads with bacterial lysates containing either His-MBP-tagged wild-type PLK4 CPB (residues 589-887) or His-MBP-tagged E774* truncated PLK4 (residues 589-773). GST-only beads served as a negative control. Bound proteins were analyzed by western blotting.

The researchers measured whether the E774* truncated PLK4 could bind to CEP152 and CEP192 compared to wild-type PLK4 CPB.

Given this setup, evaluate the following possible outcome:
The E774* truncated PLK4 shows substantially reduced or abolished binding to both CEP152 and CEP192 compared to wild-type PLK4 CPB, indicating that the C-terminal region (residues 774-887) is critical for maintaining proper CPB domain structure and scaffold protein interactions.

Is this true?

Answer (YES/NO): YES